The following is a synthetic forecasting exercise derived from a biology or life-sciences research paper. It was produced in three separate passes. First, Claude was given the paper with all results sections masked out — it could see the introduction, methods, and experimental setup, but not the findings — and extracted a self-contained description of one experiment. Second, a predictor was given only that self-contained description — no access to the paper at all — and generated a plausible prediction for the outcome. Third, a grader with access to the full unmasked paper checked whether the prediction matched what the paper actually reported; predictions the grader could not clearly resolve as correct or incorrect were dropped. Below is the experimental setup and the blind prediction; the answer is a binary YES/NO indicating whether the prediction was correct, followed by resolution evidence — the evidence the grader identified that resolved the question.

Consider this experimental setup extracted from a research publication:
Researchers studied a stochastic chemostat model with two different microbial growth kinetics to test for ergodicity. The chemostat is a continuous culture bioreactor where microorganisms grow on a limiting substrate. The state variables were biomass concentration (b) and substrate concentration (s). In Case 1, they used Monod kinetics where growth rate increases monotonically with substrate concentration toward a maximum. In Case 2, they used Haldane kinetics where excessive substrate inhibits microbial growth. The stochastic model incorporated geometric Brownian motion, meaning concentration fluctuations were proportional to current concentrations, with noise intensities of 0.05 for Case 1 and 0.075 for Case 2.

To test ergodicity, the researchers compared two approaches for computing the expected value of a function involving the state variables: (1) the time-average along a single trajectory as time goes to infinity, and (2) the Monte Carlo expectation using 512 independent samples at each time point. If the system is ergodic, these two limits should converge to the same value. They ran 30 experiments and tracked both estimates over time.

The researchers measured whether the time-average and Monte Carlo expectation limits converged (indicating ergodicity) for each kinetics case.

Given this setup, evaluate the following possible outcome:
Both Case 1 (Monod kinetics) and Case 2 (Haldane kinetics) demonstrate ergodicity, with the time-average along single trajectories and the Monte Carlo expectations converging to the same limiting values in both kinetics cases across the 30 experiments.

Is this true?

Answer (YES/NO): NO